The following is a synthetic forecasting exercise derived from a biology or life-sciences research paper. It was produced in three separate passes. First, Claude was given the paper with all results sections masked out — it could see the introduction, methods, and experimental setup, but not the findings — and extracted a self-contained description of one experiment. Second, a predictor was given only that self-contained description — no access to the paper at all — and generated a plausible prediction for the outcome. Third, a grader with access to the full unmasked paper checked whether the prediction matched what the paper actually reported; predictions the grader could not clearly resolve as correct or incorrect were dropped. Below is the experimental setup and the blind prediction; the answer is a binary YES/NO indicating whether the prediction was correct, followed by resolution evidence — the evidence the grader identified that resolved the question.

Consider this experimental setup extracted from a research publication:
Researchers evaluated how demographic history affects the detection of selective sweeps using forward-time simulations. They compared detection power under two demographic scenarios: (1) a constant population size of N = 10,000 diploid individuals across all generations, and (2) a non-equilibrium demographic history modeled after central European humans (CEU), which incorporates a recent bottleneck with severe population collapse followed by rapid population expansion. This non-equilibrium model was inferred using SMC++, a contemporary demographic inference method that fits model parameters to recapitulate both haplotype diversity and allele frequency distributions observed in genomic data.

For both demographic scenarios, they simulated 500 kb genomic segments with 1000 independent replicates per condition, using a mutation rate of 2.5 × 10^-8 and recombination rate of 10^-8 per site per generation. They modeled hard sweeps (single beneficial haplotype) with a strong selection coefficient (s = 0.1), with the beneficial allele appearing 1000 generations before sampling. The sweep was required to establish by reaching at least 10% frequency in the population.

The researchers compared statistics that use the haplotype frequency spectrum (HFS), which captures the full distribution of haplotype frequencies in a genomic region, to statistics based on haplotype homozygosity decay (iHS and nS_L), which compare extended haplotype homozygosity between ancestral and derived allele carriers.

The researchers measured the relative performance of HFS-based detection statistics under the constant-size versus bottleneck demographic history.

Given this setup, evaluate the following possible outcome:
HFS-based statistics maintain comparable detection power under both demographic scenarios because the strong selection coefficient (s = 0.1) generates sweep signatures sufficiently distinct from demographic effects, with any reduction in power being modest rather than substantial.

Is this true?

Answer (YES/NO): NO